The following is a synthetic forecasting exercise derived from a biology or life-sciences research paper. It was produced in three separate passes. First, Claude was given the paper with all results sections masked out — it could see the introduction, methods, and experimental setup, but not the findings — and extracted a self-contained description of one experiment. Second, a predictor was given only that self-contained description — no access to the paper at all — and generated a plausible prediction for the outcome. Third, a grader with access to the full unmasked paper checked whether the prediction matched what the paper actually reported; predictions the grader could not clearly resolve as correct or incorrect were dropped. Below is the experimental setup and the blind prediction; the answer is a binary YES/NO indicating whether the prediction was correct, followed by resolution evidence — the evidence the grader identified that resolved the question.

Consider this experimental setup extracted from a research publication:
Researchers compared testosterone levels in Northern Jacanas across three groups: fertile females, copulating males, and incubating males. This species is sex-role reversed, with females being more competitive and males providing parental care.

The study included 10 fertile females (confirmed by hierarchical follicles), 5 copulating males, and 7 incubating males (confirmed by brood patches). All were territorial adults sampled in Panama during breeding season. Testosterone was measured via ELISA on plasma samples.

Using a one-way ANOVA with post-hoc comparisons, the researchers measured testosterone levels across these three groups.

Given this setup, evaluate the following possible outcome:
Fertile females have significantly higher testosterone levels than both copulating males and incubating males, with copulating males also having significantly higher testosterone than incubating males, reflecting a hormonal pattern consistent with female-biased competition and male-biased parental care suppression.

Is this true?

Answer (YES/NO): NO